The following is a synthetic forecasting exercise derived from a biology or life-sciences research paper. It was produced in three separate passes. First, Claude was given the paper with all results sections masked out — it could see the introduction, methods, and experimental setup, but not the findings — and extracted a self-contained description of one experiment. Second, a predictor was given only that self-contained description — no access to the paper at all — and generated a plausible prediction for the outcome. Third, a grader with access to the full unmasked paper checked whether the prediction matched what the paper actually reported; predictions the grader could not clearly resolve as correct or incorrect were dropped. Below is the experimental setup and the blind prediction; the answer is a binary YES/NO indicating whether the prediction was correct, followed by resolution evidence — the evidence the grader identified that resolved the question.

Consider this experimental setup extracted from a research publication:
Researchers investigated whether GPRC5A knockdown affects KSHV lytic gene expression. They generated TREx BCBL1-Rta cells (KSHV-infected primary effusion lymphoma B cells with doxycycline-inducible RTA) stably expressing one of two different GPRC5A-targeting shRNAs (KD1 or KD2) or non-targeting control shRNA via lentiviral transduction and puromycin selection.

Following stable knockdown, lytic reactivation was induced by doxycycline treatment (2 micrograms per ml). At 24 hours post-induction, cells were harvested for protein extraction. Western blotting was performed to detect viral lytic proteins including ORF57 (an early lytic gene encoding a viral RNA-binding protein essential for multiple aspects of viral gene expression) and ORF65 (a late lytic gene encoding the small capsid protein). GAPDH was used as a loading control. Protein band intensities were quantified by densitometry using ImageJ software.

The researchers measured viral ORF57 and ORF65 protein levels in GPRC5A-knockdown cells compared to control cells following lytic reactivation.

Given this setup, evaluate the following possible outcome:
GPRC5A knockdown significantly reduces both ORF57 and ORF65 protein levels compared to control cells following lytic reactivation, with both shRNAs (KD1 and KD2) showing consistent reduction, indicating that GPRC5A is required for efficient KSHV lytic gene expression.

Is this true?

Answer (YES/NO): YES